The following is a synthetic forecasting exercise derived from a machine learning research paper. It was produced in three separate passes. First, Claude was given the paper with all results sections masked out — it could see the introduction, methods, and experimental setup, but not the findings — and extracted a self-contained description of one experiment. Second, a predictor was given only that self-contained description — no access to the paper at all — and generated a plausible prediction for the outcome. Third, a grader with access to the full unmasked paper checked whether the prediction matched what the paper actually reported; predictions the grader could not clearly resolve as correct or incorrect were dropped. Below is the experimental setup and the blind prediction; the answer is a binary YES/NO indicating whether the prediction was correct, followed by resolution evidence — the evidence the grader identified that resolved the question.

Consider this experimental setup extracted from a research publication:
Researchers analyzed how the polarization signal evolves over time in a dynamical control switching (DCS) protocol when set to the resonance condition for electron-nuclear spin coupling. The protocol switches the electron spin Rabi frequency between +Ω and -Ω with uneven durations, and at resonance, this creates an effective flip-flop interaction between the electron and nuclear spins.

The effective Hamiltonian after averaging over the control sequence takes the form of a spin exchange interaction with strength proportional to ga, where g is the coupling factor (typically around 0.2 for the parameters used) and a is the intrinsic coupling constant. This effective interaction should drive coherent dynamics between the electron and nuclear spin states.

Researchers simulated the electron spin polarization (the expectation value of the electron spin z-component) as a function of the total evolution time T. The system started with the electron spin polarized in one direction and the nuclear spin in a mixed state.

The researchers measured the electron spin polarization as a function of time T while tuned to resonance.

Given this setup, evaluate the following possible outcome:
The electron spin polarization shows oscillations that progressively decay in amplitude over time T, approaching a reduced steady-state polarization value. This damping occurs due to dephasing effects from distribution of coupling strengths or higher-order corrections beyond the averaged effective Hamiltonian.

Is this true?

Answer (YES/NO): NO